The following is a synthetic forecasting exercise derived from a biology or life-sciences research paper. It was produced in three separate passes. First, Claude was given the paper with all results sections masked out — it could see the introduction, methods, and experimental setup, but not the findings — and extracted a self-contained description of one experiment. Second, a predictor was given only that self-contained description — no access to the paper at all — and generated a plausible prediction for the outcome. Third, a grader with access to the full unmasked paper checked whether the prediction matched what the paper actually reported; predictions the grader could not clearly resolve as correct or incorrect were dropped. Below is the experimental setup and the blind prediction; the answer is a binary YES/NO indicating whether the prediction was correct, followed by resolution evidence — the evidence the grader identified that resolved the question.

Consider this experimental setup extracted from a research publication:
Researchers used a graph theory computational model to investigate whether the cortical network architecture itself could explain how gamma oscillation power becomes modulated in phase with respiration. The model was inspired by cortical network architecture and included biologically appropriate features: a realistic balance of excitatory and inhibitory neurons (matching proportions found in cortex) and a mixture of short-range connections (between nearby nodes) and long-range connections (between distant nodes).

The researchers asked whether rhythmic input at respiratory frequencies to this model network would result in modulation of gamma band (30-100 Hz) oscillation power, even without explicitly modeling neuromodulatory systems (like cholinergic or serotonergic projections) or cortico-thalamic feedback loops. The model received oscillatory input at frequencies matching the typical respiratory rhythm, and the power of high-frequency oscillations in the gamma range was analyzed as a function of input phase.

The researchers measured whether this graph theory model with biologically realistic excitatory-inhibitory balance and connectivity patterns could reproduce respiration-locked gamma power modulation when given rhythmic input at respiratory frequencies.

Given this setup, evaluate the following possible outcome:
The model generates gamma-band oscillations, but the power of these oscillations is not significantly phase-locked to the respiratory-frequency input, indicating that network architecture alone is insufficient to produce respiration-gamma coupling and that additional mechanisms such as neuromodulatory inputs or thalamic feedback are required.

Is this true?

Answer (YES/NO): NO